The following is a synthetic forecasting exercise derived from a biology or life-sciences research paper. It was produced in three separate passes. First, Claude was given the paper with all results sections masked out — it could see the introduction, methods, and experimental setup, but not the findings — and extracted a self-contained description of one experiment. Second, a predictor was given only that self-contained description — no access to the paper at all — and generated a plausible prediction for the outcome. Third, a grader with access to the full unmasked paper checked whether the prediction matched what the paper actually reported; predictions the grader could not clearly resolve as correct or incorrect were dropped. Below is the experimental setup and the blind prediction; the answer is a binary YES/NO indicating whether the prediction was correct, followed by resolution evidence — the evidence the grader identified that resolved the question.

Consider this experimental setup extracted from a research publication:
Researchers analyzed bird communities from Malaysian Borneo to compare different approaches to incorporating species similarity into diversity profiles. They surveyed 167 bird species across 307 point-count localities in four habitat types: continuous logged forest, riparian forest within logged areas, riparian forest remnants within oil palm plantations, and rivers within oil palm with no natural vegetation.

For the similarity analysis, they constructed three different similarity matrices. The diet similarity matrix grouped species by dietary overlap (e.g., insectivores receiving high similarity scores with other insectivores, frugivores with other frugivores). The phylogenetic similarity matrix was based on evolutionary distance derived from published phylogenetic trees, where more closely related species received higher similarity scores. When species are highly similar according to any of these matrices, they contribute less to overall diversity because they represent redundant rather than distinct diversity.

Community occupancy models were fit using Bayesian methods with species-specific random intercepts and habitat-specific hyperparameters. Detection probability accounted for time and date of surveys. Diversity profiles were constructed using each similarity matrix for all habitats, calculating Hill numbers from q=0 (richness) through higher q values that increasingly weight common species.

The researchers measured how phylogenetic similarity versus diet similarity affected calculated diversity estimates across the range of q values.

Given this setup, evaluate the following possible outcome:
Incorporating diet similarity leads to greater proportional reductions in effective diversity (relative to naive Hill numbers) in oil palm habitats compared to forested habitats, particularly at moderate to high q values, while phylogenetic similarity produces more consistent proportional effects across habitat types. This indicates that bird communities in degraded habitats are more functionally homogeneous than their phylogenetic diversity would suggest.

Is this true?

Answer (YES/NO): NO